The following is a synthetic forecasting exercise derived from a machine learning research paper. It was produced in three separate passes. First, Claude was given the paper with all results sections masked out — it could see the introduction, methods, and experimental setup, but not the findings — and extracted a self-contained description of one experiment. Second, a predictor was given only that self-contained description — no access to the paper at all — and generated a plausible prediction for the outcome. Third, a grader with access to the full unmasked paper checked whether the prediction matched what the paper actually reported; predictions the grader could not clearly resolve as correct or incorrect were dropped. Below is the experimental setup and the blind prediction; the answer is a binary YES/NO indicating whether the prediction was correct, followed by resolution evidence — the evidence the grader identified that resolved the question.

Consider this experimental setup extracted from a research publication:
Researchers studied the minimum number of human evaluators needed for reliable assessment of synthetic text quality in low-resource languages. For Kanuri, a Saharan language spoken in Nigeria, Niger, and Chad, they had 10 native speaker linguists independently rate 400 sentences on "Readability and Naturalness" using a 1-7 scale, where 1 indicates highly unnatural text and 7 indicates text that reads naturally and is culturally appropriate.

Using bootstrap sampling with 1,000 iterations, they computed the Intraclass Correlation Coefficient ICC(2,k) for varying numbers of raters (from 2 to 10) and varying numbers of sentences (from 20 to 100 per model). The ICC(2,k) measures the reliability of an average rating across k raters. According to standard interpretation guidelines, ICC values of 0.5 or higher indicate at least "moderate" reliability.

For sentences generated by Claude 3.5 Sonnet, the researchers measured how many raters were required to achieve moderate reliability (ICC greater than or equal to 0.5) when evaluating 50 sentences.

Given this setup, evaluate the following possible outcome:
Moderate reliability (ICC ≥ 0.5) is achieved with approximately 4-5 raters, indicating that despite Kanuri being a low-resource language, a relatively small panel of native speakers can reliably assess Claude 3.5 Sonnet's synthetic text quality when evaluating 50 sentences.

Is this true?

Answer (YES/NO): NO